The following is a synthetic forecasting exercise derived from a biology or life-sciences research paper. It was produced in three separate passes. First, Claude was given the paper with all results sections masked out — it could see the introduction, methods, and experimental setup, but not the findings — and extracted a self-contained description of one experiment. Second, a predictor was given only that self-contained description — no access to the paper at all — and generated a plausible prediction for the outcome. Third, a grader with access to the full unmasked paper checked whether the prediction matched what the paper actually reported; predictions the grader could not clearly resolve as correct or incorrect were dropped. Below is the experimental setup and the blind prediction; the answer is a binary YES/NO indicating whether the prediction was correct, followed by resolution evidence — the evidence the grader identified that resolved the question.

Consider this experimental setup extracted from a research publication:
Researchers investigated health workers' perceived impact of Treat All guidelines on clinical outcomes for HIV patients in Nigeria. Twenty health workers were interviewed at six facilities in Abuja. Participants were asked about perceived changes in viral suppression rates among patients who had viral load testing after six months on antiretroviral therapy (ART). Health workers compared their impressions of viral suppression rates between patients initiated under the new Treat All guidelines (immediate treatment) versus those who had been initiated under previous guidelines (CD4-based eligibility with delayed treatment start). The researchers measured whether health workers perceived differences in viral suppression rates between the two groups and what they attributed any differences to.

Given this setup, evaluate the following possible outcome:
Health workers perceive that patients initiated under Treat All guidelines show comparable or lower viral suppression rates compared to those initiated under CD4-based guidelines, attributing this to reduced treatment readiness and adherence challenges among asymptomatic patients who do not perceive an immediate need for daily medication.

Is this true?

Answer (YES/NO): NO